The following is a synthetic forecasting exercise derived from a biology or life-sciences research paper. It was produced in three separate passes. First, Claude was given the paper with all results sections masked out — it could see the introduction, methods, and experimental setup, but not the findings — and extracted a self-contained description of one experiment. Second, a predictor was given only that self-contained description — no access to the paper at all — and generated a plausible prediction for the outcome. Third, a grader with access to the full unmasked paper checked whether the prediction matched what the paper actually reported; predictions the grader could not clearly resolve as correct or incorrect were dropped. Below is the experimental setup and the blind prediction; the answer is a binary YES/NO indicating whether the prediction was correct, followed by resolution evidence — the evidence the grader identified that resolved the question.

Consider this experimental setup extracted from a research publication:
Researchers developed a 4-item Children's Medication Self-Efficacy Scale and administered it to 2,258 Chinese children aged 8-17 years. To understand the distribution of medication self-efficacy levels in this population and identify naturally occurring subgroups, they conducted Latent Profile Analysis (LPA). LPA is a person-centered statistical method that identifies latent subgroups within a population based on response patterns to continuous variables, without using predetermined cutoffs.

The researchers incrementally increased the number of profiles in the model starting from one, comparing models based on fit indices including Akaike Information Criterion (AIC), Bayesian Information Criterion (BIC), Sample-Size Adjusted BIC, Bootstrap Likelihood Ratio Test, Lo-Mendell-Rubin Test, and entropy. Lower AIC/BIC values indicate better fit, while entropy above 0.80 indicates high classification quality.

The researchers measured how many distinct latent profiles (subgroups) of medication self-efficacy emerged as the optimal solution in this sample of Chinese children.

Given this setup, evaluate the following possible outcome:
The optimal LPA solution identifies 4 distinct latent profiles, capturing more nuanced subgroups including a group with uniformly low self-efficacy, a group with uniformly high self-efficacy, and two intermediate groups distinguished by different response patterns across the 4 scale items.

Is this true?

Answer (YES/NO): NO